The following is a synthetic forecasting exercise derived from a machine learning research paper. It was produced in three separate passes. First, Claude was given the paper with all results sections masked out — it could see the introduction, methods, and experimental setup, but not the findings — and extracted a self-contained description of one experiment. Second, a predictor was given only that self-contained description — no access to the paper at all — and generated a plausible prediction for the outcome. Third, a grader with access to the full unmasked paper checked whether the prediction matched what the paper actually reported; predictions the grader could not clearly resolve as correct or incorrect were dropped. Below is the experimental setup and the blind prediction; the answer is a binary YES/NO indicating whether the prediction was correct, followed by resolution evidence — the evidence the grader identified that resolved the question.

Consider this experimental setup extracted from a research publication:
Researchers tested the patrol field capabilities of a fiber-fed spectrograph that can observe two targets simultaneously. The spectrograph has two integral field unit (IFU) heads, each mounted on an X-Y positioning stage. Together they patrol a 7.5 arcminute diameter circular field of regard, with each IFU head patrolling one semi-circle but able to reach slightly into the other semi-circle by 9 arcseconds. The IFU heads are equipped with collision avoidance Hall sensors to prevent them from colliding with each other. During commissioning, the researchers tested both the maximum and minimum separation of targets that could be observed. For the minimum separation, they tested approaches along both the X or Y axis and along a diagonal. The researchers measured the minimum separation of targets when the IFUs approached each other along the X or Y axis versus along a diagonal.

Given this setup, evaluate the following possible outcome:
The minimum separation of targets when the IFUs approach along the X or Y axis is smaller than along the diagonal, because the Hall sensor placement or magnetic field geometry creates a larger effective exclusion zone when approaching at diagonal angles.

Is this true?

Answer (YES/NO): YES